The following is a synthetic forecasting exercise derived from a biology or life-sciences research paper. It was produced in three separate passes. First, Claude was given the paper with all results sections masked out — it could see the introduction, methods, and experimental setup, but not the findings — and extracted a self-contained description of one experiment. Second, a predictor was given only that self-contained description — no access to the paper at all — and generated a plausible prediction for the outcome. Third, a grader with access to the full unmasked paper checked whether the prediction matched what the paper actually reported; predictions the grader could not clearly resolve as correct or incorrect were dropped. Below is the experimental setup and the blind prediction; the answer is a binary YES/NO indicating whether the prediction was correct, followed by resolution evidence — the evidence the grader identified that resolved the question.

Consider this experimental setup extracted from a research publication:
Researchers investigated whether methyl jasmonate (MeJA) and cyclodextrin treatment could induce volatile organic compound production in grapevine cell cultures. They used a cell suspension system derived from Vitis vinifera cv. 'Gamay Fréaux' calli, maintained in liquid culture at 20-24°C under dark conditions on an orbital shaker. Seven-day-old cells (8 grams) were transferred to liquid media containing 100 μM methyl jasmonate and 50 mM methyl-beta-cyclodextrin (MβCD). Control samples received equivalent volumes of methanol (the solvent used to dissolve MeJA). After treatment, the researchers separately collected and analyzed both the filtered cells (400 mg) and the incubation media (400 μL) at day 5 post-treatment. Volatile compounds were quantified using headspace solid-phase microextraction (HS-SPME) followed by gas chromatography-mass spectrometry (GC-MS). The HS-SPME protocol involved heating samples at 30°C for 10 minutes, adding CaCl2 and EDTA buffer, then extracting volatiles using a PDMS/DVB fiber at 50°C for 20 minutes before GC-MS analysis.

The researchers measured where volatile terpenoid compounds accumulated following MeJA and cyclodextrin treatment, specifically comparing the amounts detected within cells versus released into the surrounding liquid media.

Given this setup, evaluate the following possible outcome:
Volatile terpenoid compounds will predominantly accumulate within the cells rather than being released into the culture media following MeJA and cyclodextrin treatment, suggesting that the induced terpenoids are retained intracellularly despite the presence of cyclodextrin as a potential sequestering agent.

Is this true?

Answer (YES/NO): NO